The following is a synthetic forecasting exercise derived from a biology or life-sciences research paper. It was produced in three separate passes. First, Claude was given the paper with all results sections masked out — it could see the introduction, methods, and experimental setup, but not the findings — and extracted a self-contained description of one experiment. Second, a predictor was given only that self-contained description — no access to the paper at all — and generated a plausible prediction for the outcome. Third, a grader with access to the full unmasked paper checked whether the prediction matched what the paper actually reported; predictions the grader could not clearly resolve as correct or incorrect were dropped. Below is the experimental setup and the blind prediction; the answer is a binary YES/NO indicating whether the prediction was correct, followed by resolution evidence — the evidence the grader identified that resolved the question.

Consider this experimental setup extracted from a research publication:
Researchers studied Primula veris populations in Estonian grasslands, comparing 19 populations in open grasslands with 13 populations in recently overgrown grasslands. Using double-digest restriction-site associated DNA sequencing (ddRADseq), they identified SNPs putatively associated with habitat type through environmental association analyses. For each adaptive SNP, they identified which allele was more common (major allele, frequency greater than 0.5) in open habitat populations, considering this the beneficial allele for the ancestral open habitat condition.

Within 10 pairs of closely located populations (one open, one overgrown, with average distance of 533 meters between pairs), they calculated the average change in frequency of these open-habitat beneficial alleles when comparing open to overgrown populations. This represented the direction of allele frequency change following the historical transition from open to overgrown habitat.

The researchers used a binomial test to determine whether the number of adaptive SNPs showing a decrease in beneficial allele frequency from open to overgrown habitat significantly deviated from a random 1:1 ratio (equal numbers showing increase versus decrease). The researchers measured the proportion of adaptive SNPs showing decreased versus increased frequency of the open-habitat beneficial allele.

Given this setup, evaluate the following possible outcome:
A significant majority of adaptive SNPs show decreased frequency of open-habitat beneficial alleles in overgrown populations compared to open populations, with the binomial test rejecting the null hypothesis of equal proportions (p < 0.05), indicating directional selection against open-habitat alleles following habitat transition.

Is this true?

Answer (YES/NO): YES